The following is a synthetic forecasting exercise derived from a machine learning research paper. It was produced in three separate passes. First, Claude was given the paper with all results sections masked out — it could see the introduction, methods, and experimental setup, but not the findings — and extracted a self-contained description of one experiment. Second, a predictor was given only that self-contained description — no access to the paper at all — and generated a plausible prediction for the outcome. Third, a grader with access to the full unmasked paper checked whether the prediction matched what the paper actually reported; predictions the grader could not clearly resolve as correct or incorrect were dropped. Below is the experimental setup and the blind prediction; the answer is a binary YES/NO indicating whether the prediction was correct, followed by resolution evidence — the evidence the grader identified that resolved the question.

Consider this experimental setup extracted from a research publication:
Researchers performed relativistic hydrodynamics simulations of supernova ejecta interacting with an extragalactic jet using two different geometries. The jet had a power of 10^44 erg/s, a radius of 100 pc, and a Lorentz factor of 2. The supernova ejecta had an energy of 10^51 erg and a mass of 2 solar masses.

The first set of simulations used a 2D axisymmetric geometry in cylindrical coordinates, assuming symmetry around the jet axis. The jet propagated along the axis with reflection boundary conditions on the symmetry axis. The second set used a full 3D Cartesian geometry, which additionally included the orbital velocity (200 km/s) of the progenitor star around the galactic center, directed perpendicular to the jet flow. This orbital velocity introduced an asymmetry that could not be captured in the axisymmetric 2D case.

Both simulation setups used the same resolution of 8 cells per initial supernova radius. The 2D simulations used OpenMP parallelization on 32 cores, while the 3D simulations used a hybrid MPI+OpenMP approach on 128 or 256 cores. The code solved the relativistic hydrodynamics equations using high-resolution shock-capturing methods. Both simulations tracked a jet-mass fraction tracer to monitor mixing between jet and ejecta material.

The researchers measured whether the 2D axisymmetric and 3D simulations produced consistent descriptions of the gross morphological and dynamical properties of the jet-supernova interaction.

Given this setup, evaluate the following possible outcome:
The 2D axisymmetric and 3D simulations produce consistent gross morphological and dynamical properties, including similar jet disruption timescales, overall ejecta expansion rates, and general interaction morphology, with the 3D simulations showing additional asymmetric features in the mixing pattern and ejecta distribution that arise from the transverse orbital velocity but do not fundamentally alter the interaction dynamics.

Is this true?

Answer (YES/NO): NO